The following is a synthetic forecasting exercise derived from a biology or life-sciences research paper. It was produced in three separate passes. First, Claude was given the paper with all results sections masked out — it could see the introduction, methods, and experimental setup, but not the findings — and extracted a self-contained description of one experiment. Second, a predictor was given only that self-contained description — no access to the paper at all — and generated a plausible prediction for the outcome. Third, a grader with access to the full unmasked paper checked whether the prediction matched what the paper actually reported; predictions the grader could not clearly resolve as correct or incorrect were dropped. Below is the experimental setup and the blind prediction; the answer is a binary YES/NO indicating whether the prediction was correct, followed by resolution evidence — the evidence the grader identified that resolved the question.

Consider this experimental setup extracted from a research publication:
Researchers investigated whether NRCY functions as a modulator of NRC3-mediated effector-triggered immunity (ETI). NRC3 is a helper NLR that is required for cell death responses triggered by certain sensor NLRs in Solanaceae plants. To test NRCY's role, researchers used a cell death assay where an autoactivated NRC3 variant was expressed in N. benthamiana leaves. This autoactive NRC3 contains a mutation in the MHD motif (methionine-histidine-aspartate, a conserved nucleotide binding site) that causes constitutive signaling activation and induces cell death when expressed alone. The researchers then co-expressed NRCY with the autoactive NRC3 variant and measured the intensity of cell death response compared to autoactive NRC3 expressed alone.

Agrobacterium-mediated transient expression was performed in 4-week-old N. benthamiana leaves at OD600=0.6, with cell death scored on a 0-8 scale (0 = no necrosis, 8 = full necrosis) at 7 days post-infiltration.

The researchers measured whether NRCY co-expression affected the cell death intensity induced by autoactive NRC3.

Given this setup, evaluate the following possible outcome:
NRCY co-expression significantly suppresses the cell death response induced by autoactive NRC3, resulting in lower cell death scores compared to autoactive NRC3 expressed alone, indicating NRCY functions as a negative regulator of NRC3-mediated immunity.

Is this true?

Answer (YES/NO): NO